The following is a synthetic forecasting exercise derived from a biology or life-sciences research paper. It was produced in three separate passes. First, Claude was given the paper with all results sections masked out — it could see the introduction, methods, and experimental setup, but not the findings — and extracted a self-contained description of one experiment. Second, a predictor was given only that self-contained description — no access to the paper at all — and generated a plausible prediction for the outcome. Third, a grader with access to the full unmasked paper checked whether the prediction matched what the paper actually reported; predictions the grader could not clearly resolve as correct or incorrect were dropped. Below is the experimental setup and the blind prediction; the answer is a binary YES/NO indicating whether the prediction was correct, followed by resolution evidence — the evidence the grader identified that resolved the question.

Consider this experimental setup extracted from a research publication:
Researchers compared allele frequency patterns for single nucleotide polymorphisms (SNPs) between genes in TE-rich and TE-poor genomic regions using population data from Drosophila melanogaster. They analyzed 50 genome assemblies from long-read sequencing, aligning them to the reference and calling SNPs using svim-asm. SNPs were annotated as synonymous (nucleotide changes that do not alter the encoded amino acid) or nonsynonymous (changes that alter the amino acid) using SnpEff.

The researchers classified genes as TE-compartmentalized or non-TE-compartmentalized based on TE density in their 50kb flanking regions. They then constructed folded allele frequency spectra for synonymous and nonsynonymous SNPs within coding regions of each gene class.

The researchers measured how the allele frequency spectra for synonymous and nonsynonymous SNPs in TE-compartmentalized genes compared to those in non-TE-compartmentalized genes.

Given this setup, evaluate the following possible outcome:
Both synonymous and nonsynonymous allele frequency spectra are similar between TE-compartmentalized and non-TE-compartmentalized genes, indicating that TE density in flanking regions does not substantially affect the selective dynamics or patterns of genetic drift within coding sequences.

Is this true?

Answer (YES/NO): NO